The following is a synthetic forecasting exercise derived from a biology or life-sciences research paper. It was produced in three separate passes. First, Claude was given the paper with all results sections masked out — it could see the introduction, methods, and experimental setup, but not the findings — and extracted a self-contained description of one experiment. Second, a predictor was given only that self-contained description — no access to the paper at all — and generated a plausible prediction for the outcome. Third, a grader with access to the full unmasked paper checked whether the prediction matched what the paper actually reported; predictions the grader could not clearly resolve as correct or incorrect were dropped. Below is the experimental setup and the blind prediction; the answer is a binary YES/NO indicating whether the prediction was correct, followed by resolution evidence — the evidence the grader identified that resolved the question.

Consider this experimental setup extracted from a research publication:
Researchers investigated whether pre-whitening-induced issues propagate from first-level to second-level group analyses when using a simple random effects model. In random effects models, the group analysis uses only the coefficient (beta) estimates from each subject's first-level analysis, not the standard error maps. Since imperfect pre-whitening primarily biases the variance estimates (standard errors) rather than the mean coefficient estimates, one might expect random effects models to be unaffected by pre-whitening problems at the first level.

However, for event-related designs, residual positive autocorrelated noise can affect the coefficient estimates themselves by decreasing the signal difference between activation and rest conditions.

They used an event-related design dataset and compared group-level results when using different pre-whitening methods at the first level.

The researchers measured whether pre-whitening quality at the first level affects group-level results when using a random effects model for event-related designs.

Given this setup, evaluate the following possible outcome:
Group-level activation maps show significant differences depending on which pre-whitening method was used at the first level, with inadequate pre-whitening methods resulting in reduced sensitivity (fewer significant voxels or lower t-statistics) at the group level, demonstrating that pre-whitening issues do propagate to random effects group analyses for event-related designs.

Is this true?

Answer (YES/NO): NO